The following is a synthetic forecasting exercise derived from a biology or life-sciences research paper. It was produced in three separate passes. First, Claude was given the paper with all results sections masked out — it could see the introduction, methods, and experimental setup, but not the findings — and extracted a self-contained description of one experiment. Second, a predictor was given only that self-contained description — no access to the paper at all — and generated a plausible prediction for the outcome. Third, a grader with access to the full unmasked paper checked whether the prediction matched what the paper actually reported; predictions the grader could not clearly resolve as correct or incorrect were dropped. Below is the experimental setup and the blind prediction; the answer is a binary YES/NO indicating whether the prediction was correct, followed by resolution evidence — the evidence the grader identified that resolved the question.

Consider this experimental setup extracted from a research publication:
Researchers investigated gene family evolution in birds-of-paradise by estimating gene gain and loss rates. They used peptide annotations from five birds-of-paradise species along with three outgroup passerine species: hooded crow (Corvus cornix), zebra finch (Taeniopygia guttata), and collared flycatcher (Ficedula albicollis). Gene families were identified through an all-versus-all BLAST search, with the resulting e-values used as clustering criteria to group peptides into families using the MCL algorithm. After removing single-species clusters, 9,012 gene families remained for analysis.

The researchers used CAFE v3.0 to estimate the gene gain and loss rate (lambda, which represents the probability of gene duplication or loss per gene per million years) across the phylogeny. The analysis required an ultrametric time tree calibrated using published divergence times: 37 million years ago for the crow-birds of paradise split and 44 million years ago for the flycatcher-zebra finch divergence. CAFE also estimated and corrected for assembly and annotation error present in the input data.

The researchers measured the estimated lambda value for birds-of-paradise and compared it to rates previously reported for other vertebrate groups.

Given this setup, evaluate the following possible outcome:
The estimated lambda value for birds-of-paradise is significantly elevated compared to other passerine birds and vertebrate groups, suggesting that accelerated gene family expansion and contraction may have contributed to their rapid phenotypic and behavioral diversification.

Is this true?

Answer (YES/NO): NO